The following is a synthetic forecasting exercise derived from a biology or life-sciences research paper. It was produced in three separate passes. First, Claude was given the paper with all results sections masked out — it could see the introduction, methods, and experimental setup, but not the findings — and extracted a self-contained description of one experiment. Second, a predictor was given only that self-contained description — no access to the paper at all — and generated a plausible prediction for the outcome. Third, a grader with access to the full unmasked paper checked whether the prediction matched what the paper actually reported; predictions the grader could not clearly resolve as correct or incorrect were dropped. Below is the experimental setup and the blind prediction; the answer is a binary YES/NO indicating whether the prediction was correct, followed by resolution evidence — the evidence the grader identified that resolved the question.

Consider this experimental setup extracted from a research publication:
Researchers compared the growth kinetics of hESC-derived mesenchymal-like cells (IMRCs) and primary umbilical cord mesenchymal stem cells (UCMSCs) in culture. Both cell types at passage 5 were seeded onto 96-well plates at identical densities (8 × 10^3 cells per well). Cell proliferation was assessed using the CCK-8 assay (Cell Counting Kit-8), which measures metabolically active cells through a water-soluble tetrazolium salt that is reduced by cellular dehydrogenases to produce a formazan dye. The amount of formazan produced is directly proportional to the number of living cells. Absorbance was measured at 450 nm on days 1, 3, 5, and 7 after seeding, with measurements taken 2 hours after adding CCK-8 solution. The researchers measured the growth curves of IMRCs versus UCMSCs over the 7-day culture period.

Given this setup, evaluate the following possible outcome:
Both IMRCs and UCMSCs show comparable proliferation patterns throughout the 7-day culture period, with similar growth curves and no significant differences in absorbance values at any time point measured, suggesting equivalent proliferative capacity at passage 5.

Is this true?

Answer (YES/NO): NO